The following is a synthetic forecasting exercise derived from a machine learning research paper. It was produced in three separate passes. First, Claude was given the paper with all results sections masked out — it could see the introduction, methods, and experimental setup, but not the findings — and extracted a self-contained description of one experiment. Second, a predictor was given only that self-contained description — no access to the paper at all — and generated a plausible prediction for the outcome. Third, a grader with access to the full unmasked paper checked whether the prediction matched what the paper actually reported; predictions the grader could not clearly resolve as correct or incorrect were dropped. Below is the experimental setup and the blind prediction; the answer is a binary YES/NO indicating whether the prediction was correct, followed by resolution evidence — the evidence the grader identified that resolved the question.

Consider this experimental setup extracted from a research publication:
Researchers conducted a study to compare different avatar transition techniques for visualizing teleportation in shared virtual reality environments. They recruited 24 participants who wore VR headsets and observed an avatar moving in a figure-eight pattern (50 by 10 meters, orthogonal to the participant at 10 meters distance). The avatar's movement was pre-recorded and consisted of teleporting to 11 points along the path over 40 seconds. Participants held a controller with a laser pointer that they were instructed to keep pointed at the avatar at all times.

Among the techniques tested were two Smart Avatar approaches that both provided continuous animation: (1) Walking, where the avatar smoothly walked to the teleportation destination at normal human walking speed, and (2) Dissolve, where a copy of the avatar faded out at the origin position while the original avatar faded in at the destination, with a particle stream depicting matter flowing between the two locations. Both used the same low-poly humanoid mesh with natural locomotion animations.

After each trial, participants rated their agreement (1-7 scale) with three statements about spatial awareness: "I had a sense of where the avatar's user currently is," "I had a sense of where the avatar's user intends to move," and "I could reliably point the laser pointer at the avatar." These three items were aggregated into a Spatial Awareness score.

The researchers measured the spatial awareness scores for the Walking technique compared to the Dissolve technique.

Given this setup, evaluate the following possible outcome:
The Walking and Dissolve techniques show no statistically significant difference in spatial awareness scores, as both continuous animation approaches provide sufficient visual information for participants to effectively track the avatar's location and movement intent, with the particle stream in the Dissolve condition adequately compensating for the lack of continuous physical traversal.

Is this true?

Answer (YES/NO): YES